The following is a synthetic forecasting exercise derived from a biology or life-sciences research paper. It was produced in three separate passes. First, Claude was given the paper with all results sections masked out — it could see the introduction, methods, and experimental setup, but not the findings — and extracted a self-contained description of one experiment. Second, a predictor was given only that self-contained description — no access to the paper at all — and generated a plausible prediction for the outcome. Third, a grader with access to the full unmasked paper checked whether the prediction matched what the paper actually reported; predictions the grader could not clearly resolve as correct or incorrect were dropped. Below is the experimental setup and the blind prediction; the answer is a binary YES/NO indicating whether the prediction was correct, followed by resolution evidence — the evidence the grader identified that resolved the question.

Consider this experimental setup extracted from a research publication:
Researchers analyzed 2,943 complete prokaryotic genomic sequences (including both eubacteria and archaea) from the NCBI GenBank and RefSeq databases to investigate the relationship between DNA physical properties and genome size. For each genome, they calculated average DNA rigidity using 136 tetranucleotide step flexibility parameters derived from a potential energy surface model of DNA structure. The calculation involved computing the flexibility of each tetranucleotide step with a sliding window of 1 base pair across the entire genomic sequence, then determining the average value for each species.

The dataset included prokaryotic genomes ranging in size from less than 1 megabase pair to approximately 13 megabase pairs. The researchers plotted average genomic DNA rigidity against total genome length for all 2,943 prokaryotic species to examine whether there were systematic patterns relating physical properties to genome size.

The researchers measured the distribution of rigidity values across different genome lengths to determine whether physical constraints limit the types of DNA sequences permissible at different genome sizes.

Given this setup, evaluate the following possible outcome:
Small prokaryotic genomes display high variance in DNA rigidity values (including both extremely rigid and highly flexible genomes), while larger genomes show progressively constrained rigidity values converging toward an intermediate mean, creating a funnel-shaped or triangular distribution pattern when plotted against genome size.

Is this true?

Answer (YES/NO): NO